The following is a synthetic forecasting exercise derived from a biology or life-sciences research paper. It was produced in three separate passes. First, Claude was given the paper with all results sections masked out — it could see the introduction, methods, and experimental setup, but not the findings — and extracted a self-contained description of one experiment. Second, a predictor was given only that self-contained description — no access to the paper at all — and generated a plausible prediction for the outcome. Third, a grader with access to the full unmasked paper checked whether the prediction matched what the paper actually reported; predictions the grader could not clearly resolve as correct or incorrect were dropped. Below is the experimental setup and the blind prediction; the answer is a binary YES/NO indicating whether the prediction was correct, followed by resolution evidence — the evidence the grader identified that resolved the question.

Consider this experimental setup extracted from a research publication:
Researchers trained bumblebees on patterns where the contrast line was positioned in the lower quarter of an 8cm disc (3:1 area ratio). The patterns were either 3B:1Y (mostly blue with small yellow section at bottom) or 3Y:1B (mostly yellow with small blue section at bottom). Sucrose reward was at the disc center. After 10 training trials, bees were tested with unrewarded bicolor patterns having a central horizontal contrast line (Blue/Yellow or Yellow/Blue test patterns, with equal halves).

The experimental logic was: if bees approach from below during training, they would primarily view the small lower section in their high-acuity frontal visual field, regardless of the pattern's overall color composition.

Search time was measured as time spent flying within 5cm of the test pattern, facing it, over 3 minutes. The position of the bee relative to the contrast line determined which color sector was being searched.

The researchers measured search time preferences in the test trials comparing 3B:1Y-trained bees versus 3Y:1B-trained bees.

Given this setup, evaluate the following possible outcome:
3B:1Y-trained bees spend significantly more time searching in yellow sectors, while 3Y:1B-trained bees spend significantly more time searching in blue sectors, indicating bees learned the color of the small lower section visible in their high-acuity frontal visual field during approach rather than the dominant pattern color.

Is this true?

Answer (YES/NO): NO